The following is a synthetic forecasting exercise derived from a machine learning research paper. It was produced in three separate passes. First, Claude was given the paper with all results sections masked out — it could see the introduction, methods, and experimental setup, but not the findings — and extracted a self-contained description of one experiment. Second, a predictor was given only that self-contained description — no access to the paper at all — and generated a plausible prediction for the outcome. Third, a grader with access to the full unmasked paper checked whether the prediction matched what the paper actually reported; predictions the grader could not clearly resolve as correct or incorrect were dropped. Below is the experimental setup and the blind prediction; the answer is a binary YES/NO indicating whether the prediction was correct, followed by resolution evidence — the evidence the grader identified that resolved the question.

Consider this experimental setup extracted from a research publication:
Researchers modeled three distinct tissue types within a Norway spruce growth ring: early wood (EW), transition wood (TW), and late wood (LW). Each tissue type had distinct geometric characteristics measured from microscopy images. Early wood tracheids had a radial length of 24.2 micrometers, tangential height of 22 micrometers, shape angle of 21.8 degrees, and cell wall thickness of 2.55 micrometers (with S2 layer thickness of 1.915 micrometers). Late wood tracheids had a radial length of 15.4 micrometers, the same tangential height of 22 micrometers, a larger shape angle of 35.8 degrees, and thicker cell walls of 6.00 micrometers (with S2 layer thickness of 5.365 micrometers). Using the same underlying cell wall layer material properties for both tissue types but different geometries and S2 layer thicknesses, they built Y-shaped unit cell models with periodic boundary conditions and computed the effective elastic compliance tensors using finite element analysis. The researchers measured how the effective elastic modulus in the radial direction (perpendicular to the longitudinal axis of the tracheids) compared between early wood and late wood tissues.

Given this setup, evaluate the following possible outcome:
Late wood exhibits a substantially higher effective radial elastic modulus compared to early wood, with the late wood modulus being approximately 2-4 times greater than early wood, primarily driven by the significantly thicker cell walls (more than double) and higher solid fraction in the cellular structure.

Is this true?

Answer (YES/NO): NO